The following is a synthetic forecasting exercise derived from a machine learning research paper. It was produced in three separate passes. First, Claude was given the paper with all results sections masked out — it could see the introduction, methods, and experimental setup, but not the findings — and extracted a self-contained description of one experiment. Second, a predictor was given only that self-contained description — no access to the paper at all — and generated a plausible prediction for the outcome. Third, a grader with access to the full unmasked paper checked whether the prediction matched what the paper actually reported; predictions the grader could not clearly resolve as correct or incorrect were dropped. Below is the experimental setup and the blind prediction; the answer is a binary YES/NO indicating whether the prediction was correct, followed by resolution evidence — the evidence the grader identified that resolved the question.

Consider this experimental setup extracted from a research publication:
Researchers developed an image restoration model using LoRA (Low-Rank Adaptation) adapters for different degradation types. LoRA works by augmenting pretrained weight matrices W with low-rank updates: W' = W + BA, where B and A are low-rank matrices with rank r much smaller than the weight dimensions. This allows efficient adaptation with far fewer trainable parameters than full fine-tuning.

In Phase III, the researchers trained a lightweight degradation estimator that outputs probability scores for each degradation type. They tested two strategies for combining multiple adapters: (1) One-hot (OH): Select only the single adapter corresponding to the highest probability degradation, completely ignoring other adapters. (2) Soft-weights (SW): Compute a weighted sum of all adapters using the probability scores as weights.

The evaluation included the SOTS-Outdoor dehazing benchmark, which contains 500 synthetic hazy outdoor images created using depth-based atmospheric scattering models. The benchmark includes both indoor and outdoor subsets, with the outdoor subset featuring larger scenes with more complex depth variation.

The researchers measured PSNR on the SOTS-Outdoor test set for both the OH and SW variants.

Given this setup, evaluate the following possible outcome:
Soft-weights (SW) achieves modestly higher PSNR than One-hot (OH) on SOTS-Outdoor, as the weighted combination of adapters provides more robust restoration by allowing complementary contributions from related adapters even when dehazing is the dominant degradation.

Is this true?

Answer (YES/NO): NO